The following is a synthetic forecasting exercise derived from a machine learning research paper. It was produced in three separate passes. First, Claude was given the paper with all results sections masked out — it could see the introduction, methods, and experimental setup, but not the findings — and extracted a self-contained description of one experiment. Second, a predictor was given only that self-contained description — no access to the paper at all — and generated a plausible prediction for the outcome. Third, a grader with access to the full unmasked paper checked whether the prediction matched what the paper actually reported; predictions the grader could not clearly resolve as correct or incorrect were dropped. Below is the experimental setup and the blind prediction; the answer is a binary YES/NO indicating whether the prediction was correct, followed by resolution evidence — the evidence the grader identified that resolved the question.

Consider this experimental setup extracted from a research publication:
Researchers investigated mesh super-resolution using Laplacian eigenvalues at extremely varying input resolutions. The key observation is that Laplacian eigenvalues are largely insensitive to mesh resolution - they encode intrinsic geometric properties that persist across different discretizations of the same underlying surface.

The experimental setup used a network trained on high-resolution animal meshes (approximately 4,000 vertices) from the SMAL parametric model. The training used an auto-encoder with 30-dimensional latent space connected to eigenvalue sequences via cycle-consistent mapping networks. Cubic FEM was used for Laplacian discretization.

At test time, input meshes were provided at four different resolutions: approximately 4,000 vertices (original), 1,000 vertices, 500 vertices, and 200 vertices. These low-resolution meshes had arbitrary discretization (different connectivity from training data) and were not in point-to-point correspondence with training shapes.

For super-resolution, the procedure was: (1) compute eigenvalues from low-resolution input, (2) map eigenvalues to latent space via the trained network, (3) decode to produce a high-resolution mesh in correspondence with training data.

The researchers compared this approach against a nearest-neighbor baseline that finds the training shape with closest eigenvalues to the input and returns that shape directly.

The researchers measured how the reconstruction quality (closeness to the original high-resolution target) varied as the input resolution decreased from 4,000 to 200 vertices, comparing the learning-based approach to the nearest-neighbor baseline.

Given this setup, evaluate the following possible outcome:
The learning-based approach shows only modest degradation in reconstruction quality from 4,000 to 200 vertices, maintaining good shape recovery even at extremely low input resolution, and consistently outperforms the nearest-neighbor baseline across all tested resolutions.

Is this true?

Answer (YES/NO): YES